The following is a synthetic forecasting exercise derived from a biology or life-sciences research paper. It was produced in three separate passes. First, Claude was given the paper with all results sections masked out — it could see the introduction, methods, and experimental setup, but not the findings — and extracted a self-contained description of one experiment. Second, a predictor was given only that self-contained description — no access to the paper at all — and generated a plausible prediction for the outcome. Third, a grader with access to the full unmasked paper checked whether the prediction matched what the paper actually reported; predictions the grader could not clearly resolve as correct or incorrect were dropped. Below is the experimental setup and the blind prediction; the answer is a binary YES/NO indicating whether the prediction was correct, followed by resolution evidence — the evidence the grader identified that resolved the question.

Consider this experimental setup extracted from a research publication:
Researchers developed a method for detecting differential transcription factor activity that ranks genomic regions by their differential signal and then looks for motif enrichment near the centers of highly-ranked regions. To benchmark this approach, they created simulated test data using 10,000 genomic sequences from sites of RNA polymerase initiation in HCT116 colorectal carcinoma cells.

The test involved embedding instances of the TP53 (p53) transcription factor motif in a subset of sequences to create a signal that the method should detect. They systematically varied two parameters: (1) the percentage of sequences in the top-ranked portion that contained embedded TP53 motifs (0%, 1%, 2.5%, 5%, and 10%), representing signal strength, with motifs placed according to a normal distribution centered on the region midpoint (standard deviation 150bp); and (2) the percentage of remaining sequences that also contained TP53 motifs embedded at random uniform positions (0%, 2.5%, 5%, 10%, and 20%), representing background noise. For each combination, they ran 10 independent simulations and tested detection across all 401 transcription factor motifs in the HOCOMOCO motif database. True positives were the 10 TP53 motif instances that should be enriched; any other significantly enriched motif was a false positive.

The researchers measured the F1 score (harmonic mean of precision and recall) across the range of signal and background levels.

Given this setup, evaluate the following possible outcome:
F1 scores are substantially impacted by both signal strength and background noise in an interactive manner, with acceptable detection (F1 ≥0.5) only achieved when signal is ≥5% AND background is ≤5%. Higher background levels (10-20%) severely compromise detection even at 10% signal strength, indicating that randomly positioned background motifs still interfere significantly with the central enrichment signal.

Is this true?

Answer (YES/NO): NO